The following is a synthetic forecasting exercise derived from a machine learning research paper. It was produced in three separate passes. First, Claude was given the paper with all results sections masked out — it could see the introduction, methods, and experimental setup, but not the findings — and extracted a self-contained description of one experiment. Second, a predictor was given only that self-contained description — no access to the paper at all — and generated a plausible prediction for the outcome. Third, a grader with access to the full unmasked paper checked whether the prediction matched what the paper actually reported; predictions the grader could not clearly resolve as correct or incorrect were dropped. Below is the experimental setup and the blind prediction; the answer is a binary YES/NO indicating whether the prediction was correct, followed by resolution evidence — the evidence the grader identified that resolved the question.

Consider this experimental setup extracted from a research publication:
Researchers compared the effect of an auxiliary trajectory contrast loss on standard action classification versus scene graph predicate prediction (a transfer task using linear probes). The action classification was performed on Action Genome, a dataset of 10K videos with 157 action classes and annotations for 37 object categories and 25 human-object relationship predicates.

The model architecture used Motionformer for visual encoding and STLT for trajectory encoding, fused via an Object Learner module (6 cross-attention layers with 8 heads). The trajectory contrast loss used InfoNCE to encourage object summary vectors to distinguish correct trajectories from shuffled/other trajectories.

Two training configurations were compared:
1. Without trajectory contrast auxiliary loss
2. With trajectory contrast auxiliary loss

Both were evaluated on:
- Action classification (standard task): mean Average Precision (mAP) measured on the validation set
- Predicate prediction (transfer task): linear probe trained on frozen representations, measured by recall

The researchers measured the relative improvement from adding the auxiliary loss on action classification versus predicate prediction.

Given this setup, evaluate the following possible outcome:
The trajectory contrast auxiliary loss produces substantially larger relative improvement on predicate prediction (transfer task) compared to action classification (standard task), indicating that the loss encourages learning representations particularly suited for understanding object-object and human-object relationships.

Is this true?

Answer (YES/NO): NO